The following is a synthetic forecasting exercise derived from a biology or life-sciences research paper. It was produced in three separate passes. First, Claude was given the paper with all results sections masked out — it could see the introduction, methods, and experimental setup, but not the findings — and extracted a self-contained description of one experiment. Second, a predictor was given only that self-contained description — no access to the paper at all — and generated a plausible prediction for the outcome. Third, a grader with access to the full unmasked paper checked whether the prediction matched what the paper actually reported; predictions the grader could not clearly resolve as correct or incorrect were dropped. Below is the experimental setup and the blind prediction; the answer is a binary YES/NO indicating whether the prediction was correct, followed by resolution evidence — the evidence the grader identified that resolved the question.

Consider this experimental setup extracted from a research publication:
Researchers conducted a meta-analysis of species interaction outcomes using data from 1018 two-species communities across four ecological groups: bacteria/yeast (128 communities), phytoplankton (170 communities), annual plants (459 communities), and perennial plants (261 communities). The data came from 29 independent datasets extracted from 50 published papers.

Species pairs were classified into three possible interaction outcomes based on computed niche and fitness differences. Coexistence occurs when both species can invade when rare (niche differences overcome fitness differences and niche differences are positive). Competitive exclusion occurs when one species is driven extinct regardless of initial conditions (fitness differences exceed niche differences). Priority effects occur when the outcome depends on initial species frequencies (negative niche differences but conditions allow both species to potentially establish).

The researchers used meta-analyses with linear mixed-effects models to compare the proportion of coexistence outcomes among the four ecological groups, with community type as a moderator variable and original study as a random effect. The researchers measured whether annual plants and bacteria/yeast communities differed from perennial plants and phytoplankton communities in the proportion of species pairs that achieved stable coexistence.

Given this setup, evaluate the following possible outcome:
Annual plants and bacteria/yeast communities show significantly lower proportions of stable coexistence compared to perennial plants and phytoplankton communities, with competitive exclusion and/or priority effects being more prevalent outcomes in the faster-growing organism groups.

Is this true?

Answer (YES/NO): NO